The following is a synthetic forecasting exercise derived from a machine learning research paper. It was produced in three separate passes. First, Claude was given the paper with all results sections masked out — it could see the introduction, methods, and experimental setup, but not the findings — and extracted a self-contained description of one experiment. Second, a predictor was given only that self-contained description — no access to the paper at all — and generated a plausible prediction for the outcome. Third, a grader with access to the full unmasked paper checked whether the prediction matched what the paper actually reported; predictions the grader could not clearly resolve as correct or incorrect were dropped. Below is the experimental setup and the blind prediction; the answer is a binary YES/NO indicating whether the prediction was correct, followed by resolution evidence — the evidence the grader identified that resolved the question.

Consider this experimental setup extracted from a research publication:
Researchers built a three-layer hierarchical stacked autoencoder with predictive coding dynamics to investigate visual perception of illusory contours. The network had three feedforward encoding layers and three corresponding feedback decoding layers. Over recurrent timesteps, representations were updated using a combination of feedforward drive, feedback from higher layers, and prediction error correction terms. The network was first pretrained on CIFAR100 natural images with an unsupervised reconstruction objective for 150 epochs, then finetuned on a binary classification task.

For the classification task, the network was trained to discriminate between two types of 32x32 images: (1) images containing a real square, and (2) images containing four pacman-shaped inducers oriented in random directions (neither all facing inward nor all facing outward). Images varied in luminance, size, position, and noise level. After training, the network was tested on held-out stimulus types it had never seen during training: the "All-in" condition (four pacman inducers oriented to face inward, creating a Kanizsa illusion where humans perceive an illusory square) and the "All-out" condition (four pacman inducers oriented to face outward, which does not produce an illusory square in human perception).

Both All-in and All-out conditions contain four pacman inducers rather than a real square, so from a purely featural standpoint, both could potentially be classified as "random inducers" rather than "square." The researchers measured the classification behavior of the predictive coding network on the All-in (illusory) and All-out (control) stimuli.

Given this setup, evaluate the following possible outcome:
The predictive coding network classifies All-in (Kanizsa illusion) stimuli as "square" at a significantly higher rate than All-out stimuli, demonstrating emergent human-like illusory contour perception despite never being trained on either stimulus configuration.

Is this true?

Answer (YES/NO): YES